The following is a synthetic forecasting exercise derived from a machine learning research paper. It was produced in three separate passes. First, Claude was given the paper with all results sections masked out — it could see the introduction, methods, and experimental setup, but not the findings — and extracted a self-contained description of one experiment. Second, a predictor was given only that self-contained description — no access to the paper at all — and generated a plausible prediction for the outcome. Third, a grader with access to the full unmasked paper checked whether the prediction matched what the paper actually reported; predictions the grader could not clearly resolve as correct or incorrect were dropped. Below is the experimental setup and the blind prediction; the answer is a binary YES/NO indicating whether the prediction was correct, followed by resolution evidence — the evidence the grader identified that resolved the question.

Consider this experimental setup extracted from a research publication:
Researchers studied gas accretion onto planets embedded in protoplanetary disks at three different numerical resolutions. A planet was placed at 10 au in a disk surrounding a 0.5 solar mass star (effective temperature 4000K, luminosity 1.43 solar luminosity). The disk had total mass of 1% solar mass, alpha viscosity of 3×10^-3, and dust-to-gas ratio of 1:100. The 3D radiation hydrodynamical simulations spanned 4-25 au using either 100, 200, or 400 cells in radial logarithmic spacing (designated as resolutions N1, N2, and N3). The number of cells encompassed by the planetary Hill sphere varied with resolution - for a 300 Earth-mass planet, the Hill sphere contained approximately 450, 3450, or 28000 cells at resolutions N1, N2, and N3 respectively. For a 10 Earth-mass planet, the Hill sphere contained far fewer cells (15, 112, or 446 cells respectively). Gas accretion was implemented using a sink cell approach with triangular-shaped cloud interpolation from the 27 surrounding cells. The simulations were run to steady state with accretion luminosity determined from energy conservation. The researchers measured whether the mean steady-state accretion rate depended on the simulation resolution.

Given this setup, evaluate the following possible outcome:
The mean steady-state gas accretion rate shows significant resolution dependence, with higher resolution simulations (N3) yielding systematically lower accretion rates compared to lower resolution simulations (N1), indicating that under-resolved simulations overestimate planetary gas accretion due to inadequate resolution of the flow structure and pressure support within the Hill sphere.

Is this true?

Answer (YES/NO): NO